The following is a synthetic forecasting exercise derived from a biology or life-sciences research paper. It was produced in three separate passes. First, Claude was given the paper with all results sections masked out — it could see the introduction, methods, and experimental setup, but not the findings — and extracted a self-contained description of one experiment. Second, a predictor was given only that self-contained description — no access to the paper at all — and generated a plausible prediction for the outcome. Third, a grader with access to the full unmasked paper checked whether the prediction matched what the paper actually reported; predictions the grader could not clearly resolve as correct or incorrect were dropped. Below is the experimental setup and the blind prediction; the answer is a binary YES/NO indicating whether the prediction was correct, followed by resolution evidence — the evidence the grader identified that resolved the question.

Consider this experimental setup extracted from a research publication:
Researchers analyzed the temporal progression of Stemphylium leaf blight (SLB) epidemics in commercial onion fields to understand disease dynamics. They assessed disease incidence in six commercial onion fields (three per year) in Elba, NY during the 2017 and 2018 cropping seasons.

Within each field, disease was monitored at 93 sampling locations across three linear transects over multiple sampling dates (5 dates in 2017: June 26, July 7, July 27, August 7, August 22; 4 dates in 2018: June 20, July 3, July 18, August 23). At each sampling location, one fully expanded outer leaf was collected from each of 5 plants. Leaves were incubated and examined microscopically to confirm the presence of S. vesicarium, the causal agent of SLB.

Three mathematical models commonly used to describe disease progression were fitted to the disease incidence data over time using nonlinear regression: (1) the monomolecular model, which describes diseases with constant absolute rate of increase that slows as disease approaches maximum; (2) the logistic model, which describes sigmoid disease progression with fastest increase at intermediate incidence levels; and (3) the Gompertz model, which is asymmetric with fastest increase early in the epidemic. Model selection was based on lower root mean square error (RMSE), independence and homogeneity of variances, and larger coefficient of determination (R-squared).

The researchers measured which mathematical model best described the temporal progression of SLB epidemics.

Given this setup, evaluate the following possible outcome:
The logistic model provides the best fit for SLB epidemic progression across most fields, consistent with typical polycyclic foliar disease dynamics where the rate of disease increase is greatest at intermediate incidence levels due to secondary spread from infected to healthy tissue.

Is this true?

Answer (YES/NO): YES